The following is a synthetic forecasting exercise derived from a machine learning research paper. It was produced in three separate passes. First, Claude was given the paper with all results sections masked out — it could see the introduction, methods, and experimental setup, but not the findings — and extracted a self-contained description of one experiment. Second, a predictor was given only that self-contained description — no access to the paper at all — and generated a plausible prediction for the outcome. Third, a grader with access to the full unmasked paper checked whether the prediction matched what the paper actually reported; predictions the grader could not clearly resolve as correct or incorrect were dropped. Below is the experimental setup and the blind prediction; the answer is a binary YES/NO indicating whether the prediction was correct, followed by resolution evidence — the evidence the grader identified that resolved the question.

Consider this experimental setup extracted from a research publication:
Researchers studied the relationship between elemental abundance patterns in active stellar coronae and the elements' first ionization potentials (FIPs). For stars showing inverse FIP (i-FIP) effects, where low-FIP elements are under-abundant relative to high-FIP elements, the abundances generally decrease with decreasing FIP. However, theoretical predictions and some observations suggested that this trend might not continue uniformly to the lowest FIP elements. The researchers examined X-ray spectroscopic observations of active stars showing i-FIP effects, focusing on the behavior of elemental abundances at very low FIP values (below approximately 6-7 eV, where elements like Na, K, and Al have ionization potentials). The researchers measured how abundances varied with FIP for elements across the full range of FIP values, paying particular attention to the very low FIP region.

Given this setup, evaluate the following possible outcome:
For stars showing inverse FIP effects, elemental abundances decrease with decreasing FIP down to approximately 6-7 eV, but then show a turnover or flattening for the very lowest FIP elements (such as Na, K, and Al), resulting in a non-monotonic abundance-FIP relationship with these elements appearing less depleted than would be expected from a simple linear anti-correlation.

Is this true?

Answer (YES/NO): YES